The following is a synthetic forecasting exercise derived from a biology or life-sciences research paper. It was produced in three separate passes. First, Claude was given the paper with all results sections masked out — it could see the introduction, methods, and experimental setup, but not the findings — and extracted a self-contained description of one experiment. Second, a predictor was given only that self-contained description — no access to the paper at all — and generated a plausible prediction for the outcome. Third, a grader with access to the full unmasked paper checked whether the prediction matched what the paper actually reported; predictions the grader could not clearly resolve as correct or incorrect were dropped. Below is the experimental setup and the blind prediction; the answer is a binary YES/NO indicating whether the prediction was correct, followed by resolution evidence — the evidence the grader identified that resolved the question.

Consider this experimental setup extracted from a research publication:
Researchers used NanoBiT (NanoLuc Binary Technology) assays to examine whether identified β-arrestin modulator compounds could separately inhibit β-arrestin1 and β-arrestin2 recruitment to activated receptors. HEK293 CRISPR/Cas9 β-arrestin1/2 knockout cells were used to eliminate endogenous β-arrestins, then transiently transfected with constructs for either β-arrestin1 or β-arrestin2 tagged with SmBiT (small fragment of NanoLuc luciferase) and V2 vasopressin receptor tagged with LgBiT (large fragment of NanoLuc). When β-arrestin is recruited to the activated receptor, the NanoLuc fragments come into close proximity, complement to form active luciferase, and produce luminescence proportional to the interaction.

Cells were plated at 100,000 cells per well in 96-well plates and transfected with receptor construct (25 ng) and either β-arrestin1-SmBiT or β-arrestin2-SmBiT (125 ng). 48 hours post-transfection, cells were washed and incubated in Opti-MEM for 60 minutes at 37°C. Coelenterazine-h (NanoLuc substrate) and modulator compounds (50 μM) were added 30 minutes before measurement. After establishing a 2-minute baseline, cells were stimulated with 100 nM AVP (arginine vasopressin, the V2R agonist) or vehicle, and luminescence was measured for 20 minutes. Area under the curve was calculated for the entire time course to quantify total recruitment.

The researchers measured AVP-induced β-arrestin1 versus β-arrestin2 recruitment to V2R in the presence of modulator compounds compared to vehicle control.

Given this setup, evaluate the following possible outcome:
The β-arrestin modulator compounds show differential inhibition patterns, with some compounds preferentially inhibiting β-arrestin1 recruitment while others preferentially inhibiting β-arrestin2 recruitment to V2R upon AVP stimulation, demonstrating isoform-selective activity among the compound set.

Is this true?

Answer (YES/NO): NO